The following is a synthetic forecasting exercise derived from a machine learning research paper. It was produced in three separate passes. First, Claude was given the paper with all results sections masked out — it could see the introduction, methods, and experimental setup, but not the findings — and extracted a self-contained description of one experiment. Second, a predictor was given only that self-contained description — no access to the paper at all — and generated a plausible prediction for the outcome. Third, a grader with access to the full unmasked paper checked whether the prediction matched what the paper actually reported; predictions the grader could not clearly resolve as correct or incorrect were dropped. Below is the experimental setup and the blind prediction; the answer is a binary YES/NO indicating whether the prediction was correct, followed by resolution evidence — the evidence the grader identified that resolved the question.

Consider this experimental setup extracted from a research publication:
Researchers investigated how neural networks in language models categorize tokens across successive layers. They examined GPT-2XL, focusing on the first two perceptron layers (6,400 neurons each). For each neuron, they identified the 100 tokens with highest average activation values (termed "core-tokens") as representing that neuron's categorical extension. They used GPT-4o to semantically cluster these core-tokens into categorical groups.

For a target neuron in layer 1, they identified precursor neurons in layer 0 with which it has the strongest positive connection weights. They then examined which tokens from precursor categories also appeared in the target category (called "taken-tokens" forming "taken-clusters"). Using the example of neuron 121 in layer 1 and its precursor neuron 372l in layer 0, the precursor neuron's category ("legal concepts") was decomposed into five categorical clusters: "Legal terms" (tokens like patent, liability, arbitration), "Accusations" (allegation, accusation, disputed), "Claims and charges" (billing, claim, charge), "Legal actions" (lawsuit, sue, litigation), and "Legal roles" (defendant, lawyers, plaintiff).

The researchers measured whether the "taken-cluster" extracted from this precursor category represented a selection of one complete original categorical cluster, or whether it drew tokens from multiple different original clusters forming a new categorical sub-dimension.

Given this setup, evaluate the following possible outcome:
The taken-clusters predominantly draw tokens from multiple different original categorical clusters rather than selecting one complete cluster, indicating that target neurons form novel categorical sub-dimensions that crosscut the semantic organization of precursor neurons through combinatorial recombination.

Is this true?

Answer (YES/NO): YES